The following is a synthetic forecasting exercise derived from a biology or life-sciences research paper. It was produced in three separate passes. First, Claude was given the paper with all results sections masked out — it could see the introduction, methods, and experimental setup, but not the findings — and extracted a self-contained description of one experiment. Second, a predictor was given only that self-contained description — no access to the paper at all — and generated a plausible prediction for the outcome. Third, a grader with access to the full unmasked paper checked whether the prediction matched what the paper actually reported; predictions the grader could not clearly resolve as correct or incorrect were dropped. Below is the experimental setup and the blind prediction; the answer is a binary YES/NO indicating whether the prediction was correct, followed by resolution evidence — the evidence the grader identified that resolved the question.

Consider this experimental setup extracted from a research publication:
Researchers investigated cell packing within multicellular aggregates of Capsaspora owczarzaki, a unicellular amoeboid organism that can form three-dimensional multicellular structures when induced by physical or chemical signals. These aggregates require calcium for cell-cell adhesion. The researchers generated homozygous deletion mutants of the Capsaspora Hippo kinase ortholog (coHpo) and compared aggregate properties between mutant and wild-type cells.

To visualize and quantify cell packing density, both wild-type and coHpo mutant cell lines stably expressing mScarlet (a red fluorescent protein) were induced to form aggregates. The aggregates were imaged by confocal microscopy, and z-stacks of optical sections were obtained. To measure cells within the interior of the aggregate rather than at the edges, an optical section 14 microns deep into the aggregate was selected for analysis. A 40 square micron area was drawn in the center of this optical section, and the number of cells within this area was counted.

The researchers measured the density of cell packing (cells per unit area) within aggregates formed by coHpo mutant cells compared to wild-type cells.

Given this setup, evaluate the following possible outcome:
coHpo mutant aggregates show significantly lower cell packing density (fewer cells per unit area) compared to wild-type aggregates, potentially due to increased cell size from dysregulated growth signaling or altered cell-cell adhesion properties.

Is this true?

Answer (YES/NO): NO